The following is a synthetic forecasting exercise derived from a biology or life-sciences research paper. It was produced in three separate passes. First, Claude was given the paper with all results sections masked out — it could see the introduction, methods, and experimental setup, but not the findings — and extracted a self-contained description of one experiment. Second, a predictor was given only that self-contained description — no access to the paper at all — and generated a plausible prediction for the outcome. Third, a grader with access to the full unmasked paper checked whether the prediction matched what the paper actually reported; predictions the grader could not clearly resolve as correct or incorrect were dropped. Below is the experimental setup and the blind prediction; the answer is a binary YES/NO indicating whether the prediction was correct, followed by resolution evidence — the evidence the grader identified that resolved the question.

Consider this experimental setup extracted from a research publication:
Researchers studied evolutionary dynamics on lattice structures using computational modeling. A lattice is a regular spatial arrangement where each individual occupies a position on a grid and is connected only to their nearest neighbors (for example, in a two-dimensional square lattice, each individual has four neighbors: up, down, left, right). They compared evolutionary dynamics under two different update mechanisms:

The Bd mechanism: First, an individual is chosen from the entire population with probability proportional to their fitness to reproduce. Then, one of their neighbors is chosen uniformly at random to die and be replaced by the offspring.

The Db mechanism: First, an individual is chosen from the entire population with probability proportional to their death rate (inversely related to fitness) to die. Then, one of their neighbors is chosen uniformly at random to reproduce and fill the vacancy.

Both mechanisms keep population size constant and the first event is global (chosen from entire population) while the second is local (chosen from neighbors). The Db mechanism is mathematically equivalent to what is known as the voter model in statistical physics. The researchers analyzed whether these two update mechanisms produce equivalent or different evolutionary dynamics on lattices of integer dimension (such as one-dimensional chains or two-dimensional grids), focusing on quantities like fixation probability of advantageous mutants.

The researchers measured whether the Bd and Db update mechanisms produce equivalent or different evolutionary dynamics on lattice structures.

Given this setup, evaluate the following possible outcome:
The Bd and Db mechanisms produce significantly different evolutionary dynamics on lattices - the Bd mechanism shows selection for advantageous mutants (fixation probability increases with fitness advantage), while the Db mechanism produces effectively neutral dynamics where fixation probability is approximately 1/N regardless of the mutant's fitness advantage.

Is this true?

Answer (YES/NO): NO